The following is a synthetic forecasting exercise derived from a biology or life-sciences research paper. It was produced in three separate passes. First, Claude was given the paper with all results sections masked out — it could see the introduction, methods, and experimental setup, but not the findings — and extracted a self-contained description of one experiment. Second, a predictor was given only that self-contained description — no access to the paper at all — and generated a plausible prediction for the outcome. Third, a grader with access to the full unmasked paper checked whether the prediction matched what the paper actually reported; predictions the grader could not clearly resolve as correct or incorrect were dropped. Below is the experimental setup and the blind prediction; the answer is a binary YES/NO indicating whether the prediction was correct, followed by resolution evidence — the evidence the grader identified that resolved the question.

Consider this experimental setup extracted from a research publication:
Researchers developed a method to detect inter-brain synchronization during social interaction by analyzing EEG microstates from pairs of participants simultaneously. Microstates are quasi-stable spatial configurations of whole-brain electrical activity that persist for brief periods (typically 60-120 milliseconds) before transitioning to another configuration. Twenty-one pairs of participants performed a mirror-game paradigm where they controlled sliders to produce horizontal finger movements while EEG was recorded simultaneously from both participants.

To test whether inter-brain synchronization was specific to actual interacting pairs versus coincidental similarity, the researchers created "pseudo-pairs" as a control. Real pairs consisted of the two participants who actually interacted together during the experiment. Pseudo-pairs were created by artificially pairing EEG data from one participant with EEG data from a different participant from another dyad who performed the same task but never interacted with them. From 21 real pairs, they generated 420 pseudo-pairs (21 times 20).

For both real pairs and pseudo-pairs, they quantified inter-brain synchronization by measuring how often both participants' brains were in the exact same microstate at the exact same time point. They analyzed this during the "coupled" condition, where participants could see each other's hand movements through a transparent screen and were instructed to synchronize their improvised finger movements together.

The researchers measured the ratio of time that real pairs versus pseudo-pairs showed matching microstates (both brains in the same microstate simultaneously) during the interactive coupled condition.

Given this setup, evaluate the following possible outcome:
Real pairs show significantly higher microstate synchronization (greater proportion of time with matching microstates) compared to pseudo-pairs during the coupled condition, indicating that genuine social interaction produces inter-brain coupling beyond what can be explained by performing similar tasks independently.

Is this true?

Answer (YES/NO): NO